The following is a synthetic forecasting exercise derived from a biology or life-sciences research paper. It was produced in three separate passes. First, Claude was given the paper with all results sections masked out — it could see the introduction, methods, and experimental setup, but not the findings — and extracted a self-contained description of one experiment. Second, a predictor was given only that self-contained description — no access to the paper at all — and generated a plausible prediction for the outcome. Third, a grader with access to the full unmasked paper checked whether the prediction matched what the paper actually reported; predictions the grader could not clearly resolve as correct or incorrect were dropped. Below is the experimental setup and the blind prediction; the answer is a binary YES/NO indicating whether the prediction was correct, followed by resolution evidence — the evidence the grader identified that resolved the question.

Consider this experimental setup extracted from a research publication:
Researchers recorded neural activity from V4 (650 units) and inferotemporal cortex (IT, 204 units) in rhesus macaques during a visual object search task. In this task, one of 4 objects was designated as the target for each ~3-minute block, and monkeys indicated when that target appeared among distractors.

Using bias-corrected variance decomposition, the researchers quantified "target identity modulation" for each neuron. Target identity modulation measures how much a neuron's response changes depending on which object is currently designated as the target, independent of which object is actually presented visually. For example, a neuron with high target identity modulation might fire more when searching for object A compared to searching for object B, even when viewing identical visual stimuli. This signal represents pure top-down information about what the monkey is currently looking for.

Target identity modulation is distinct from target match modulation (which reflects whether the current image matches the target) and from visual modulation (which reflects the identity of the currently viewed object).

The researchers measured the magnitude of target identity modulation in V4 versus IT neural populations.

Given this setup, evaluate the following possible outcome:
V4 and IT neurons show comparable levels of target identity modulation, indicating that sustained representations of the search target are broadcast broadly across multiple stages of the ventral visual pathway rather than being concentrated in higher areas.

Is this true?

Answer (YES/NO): NO